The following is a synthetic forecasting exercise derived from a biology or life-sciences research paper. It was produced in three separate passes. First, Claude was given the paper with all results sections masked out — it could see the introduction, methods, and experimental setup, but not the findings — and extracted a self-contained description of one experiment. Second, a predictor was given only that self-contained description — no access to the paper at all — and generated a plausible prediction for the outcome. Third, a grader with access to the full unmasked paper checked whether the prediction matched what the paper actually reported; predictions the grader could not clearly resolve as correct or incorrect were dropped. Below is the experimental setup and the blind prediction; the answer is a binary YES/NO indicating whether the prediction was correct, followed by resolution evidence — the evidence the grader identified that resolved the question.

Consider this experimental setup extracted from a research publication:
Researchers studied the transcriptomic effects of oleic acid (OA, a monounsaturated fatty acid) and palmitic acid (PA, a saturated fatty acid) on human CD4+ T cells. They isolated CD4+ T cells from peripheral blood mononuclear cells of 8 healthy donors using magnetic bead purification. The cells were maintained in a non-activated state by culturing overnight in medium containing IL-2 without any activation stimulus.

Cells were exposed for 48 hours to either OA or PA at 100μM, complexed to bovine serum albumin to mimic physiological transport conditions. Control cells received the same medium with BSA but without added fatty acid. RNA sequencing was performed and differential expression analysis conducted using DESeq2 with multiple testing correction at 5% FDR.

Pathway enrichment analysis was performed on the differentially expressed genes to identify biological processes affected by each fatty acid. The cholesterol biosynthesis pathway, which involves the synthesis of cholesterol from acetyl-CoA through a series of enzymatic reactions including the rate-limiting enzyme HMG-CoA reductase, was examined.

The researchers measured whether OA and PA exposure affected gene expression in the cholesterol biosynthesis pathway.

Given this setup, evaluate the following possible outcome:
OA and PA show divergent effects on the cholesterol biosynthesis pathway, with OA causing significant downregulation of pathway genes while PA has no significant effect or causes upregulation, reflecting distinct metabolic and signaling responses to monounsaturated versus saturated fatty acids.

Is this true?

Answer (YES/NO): NO